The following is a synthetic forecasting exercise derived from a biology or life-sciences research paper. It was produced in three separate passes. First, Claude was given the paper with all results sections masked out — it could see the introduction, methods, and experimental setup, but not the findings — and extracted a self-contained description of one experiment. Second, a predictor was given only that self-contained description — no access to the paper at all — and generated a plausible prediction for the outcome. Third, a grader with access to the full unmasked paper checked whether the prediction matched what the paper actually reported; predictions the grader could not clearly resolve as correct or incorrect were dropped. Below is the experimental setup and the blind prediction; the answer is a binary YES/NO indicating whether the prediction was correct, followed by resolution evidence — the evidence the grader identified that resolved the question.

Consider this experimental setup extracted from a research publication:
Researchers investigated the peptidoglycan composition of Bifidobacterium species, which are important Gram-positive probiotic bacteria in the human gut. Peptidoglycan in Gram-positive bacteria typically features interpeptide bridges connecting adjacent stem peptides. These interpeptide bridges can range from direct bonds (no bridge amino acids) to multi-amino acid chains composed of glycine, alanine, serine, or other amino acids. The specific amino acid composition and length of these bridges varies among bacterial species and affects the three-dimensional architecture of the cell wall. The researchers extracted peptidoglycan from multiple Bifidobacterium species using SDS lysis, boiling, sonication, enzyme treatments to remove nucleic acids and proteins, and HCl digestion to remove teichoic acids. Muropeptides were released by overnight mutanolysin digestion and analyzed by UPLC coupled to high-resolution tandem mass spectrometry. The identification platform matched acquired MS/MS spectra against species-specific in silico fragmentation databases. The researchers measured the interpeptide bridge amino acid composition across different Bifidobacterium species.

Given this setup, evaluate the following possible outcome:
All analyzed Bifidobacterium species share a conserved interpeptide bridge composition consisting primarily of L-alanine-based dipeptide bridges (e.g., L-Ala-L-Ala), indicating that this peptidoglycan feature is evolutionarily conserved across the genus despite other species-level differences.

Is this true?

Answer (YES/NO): NO